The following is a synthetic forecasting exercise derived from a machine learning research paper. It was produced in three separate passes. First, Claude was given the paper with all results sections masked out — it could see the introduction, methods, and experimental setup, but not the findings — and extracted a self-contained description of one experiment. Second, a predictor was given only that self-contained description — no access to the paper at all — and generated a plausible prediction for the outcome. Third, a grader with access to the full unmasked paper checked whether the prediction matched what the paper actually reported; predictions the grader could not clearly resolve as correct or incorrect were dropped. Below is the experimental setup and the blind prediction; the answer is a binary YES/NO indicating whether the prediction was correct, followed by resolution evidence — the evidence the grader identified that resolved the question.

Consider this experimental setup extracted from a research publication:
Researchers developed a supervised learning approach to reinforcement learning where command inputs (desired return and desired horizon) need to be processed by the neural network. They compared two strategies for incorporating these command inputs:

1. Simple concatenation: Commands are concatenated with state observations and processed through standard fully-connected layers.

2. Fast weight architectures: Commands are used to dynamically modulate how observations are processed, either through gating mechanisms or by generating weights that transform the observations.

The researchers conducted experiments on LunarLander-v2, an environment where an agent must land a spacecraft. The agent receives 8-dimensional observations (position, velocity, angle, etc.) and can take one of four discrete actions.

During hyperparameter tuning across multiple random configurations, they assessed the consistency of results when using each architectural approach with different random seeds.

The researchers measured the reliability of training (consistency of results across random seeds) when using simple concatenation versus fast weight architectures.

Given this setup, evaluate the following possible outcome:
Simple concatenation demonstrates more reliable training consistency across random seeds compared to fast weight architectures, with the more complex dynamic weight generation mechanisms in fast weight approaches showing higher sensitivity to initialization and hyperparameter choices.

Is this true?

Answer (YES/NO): NO